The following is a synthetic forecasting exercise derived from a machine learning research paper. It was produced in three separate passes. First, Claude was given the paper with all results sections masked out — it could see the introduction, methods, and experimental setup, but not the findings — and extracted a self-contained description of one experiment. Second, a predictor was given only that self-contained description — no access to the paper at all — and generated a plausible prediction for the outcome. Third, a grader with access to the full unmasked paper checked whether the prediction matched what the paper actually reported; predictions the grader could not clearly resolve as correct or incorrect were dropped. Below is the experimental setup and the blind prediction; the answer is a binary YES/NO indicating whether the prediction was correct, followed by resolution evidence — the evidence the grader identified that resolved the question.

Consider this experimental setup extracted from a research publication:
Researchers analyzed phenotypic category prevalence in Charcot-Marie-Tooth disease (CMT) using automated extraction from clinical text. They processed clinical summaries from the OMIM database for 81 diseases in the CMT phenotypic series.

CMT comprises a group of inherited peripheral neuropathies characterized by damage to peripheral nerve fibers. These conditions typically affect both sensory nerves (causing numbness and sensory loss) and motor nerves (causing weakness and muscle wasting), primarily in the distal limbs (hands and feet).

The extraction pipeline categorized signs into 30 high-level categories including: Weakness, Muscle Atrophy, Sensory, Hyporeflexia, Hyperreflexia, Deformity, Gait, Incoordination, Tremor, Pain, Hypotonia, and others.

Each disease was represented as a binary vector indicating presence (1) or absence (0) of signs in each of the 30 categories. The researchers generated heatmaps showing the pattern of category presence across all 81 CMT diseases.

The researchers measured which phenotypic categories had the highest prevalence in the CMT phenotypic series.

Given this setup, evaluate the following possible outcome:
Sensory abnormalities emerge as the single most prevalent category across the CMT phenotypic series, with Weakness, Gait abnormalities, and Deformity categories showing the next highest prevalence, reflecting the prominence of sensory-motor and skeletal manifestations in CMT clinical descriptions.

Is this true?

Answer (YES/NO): NO